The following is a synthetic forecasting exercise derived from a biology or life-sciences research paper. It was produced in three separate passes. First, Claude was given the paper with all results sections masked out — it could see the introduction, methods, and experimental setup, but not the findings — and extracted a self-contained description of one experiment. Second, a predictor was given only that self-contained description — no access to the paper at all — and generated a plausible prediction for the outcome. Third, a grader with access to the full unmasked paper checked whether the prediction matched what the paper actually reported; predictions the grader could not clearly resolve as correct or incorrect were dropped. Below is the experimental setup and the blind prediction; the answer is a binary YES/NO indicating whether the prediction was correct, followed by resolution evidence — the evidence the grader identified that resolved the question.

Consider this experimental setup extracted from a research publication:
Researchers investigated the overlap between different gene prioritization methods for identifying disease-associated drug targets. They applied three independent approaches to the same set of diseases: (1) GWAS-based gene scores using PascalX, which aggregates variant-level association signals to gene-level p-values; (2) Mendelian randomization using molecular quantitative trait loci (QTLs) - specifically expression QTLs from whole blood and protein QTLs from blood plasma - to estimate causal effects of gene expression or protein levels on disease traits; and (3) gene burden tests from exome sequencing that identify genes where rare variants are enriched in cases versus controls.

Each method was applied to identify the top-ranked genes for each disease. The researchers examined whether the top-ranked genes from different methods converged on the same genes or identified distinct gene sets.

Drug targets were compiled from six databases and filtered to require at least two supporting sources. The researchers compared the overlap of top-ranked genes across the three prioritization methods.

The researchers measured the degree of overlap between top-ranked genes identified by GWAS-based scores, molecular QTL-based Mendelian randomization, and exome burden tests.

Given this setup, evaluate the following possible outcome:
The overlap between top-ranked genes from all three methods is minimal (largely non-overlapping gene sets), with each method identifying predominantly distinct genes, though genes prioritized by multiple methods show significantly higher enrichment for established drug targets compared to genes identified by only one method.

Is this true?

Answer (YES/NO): NO